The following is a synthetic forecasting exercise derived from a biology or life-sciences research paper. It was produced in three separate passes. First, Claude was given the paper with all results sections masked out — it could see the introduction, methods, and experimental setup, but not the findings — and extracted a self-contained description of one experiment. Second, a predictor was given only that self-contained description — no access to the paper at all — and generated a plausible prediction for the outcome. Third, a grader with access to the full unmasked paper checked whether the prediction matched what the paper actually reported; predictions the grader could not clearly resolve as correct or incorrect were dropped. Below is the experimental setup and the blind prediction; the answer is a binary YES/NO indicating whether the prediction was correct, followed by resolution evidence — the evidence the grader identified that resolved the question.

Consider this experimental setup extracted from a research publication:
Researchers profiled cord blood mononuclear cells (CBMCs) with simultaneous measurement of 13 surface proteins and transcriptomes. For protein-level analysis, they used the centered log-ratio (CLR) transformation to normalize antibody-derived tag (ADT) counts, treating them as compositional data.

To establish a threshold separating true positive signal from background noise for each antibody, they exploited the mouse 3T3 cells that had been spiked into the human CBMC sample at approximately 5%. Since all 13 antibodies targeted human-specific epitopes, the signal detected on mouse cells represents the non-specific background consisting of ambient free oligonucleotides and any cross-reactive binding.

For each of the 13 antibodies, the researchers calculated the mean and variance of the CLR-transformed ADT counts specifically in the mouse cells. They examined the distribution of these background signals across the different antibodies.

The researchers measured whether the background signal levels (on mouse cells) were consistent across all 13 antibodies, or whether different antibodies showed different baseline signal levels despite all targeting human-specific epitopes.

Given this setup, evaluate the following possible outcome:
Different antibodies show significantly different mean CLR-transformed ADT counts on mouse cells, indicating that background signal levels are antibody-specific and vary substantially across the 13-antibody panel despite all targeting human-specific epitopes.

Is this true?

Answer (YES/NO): NO